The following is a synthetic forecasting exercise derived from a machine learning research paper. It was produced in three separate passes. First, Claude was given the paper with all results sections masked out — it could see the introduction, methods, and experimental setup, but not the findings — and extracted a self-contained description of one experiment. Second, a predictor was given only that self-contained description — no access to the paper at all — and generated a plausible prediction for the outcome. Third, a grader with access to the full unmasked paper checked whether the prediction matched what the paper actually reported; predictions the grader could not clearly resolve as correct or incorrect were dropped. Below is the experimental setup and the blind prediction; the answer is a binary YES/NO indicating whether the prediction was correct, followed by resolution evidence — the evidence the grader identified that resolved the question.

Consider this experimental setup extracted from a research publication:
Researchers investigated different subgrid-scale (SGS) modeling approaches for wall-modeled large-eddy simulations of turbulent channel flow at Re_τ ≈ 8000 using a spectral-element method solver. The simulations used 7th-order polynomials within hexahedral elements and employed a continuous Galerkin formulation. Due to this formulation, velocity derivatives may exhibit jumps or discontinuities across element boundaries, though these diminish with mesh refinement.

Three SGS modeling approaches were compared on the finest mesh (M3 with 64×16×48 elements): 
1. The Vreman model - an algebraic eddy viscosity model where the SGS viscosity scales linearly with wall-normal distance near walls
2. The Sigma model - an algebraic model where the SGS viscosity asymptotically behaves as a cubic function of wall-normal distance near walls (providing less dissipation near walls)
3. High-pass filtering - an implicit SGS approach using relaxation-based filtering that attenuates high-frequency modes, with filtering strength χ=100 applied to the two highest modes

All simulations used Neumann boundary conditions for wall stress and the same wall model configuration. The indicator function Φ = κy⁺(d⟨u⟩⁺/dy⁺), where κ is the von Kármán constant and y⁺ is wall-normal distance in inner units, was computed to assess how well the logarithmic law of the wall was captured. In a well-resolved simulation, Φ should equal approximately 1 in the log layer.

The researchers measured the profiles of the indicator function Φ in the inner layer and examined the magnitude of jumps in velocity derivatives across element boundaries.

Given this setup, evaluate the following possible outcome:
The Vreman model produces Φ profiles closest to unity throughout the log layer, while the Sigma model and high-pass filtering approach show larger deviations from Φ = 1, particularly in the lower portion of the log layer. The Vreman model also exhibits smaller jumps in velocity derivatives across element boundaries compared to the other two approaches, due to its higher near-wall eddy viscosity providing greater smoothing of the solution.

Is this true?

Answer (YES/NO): NO